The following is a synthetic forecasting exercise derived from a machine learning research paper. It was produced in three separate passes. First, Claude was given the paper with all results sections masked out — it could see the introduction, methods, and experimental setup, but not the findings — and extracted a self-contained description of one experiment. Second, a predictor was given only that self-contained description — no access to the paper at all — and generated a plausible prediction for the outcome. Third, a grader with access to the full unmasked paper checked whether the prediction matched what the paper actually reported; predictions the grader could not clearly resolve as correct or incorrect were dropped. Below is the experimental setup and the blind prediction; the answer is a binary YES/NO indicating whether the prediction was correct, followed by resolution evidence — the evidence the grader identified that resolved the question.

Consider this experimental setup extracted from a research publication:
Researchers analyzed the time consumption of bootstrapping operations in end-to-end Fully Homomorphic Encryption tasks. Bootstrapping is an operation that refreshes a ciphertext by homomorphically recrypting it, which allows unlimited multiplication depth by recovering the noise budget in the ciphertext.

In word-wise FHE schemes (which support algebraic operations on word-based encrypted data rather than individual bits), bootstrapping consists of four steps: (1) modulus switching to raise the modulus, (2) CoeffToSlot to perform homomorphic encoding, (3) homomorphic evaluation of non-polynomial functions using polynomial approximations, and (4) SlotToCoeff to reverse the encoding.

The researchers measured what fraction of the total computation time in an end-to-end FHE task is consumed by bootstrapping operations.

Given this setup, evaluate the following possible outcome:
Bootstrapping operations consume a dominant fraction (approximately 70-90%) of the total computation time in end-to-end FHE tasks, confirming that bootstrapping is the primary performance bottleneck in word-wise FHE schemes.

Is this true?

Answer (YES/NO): YES